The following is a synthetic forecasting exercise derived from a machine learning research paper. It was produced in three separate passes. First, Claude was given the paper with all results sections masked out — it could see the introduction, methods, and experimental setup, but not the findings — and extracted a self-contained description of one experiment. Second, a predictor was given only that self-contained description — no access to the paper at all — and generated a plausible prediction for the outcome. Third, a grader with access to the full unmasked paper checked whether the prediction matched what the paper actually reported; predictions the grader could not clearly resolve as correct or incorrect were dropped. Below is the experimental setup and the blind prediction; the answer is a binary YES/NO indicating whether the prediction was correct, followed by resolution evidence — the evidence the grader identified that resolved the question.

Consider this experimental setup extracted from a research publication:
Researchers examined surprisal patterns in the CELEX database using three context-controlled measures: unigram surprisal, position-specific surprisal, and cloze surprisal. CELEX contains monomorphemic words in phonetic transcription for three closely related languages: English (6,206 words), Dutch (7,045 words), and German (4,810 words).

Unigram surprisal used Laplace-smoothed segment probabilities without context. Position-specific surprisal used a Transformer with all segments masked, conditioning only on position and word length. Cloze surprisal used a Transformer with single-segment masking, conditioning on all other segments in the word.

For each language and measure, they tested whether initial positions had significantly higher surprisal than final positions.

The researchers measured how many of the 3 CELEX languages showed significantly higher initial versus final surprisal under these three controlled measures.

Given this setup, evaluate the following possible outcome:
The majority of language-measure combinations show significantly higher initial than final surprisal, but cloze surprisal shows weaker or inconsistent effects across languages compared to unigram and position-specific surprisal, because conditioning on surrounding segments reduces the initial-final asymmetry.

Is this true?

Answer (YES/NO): NO